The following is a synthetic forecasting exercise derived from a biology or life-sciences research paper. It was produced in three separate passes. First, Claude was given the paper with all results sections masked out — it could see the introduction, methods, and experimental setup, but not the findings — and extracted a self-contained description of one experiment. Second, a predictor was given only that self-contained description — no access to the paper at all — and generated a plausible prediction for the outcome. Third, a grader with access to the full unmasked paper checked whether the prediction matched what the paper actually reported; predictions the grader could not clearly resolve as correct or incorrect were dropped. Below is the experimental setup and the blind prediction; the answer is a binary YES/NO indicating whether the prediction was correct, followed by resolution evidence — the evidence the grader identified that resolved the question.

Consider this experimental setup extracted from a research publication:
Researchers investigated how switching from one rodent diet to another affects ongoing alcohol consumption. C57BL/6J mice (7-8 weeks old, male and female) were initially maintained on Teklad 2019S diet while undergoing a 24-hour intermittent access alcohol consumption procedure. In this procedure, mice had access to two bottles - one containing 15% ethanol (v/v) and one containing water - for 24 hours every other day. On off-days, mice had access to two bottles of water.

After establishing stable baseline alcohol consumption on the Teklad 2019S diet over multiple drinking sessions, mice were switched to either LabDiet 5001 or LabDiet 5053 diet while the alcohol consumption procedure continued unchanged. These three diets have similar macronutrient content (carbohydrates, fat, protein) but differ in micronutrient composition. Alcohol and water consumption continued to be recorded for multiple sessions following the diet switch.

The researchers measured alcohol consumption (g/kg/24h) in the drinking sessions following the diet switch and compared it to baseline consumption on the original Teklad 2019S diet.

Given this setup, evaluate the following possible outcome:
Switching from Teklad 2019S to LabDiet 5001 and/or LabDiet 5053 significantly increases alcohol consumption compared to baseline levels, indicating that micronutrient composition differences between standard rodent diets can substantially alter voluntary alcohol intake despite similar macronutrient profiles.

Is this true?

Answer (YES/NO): YES